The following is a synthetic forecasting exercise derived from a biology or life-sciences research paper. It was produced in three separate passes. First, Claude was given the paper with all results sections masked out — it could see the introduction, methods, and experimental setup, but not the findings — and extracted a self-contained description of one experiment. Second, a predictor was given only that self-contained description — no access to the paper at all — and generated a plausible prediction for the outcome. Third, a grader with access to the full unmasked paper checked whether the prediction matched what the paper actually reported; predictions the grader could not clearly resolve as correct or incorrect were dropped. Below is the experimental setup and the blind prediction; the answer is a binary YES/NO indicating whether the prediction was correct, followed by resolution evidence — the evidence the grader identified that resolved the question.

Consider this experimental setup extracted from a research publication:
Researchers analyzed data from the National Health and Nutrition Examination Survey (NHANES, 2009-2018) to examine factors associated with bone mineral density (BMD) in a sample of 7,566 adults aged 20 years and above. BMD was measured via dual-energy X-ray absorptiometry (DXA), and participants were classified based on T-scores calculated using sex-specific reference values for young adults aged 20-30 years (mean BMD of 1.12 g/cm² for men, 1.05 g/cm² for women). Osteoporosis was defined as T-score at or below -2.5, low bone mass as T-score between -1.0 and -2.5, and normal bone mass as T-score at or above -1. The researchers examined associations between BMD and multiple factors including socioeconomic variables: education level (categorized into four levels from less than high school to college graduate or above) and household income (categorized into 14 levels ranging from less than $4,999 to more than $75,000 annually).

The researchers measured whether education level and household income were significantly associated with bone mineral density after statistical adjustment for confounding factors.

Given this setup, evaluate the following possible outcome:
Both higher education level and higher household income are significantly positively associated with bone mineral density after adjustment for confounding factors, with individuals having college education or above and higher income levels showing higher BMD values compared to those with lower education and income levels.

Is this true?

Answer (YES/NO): NO